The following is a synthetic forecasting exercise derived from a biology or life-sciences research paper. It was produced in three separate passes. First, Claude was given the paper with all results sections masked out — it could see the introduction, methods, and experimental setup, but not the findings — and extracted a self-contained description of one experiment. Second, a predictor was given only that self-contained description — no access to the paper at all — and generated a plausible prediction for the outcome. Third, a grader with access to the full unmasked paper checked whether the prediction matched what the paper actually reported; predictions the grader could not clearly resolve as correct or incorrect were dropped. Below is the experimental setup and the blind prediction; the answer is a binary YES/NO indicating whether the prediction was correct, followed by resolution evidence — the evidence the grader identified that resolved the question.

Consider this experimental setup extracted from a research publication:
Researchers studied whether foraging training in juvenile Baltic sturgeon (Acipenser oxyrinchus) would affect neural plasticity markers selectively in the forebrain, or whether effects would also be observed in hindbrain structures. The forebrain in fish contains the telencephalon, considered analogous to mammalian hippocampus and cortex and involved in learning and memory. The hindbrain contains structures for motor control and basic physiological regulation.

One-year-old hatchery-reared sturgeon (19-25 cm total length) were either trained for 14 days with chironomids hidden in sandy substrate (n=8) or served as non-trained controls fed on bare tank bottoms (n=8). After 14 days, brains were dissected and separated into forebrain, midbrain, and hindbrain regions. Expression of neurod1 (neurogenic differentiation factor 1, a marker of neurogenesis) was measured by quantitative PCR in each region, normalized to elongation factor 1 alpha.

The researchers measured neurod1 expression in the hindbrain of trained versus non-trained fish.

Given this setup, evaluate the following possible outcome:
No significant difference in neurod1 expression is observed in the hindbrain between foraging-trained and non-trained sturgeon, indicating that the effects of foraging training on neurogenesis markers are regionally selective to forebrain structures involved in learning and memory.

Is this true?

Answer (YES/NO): NO